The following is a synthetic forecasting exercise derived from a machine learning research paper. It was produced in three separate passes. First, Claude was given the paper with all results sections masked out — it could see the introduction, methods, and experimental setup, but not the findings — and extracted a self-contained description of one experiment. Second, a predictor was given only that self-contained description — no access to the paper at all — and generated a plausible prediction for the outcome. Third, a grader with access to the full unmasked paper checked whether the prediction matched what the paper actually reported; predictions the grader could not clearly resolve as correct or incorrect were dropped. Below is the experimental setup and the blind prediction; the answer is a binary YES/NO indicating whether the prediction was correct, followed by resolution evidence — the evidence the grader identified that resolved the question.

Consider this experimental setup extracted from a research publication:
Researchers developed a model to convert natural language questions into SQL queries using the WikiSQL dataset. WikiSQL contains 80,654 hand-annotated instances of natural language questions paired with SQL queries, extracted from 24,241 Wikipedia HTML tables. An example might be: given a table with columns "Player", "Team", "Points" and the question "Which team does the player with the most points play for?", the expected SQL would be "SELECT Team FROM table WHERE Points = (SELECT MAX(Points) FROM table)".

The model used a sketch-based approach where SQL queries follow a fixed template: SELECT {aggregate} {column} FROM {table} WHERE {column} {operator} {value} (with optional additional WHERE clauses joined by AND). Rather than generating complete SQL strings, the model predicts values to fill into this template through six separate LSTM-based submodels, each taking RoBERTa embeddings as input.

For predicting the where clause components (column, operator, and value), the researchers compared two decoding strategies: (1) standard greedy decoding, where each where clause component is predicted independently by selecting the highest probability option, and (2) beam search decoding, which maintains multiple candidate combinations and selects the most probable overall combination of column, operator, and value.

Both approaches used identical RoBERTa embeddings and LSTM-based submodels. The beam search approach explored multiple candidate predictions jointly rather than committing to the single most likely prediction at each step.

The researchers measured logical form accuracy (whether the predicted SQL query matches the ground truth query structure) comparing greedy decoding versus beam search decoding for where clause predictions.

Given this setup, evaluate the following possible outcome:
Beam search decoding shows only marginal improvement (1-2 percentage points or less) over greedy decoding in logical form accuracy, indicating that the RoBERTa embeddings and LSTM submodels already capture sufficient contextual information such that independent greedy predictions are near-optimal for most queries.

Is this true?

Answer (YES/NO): NO